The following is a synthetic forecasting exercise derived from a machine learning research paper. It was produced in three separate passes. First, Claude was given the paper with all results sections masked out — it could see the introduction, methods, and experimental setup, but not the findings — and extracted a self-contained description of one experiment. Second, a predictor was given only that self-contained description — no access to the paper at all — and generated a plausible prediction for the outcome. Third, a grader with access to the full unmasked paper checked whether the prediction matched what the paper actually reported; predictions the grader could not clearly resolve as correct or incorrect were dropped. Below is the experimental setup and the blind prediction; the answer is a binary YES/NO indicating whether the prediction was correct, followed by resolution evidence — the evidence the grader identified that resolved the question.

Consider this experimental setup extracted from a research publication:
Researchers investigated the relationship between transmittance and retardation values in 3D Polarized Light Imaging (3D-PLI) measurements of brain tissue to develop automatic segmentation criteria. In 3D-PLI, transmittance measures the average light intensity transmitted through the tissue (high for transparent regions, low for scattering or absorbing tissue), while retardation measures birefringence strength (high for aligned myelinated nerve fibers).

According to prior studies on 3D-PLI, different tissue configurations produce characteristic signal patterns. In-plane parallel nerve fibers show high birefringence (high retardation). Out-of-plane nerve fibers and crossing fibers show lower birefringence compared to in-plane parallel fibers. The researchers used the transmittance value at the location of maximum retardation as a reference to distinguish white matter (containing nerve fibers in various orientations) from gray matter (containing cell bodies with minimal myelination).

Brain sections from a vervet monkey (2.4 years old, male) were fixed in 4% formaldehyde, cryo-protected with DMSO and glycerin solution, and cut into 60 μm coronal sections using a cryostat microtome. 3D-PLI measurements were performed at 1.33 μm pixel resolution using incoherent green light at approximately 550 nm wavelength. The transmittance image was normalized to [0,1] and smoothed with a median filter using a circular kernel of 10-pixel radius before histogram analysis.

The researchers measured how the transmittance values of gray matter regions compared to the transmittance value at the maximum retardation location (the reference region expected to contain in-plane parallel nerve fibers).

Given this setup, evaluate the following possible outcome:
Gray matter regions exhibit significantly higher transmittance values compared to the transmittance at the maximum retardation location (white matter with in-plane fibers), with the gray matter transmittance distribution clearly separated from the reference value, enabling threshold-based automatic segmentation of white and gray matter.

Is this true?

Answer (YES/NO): YES